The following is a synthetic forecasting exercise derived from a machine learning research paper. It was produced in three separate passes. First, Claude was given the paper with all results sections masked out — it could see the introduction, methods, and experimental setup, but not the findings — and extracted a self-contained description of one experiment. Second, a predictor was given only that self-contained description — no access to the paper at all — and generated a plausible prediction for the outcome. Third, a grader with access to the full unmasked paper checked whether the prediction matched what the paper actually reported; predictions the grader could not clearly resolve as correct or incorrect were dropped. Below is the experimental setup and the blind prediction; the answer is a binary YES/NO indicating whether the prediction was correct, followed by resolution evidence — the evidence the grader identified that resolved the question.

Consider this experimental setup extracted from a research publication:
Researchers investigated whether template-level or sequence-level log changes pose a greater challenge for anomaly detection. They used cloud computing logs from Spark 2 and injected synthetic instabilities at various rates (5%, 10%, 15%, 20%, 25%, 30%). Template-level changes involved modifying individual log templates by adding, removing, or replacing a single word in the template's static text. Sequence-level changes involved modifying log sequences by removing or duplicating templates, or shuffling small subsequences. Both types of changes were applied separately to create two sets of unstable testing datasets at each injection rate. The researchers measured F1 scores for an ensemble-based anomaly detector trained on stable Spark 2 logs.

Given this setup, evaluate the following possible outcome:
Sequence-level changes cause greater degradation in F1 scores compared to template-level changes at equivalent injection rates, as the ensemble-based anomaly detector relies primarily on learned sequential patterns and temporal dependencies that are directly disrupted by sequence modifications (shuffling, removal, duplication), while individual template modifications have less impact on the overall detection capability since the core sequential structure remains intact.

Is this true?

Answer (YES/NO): NO